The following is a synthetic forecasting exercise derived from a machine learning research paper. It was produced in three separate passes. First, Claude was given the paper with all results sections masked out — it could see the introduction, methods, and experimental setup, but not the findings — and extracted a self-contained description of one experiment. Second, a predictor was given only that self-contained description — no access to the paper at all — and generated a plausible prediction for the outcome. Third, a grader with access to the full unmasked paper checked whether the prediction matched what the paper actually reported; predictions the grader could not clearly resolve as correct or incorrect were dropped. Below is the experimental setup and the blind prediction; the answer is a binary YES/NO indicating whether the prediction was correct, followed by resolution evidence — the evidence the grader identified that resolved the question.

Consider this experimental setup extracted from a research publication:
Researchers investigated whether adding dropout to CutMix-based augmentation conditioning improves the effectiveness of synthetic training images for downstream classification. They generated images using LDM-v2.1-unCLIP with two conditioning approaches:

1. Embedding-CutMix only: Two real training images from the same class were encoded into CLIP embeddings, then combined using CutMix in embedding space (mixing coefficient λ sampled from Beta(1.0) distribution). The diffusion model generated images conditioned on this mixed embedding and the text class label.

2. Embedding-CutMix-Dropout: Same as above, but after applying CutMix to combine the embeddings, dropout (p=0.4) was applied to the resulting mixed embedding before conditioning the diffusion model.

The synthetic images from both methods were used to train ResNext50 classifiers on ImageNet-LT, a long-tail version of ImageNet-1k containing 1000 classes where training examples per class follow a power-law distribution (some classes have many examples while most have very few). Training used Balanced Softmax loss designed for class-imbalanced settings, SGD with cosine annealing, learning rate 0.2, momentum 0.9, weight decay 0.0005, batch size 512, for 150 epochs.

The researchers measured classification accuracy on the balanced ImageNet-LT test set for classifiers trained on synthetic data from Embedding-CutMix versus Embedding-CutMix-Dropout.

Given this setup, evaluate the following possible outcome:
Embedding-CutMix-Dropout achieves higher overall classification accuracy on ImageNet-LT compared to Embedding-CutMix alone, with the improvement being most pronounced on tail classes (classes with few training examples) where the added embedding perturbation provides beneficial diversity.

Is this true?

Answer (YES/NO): YES